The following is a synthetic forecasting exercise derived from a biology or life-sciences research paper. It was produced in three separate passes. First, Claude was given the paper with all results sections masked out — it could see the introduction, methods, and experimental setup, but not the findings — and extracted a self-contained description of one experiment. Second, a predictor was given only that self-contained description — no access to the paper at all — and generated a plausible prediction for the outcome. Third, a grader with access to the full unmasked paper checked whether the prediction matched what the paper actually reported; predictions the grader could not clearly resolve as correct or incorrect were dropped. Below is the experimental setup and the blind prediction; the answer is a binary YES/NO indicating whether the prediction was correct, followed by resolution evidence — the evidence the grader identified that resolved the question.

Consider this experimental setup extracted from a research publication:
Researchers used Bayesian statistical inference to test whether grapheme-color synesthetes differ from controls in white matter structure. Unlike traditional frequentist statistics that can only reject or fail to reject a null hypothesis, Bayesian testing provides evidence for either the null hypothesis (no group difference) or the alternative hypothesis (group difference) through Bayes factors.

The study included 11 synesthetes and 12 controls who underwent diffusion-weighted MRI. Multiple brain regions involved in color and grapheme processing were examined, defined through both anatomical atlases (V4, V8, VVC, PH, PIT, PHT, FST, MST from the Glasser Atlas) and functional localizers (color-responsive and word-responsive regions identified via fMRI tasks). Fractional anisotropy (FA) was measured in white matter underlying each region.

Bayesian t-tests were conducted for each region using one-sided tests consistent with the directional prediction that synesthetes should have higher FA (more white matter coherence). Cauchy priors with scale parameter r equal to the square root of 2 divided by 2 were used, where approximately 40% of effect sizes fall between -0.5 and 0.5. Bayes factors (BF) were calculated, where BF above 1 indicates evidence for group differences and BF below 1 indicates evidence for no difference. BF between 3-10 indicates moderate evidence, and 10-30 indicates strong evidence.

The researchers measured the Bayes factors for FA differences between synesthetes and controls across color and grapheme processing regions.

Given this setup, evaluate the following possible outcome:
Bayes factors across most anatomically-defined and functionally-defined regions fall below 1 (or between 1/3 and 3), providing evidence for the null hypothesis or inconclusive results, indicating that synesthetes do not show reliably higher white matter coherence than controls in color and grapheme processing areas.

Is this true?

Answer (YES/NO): YES